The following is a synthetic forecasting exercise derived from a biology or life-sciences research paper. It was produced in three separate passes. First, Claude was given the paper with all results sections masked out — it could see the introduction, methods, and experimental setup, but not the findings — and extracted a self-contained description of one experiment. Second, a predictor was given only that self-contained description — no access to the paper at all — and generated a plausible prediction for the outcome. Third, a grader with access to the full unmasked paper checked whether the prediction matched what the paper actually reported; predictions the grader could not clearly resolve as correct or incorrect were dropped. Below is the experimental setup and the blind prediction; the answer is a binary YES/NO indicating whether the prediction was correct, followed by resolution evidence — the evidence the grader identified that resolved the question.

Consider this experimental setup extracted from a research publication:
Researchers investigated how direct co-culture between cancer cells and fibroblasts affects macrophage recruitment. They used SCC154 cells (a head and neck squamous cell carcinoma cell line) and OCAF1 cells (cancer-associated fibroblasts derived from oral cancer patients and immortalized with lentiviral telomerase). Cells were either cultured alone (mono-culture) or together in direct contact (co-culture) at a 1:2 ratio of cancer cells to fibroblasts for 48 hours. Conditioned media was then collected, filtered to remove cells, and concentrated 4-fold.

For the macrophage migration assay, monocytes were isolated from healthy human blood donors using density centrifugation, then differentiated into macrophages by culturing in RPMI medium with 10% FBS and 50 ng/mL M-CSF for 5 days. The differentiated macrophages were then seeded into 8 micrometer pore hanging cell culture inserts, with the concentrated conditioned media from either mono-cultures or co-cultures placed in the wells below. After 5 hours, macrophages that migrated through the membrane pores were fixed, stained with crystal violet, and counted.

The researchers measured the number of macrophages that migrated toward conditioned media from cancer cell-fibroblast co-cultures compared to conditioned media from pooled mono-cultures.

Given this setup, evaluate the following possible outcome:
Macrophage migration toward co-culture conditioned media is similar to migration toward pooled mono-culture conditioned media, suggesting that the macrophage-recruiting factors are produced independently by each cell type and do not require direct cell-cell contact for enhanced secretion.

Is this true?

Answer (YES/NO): NO